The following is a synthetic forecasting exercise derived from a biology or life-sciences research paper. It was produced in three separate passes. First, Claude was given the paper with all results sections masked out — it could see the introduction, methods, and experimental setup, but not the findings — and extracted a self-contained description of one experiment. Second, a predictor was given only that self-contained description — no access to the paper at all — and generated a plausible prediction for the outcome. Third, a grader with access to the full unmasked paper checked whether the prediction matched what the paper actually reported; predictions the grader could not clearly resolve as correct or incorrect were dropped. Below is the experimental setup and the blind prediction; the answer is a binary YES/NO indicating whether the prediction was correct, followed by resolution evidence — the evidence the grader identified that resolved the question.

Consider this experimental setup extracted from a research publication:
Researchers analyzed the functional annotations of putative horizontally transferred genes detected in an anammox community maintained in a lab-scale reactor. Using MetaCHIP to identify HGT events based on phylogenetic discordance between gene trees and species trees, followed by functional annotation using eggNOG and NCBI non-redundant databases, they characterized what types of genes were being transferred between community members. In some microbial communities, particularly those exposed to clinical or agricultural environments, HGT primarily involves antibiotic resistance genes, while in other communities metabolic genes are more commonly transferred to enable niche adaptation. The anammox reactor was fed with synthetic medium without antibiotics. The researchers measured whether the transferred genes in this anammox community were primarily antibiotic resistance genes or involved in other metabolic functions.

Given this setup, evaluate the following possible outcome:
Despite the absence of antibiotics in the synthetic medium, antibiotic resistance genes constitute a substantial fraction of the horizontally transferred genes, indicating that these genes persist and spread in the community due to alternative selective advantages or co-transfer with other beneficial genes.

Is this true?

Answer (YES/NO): NO